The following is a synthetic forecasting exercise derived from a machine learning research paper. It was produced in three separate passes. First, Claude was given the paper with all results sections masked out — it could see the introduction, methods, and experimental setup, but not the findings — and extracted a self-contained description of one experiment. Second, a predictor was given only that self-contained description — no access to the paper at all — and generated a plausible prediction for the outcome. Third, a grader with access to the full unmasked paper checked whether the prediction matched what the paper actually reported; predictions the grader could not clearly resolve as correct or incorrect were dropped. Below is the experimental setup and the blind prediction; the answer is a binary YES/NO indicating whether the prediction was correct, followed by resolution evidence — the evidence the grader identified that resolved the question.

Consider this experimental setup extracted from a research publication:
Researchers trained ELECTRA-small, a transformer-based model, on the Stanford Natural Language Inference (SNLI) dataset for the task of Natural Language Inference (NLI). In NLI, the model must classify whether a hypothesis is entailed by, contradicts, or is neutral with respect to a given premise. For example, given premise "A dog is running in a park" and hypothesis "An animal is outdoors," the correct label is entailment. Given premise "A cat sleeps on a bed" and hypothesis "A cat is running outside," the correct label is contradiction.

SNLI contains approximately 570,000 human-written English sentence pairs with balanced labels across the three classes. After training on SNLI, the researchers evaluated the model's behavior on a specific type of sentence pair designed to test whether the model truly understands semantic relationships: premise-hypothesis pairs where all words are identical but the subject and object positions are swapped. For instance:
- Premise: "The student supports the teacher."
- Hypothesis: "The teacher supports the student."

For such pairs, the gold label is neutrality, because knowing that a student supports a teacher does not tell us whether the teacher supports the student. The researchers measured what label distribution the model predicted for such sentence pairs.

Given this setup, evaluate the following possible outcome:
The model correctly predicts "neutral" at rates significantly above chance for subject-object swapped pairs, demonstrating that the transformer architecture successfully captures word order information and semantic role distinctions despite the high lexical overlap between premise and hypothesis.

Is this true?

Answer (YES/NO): NO